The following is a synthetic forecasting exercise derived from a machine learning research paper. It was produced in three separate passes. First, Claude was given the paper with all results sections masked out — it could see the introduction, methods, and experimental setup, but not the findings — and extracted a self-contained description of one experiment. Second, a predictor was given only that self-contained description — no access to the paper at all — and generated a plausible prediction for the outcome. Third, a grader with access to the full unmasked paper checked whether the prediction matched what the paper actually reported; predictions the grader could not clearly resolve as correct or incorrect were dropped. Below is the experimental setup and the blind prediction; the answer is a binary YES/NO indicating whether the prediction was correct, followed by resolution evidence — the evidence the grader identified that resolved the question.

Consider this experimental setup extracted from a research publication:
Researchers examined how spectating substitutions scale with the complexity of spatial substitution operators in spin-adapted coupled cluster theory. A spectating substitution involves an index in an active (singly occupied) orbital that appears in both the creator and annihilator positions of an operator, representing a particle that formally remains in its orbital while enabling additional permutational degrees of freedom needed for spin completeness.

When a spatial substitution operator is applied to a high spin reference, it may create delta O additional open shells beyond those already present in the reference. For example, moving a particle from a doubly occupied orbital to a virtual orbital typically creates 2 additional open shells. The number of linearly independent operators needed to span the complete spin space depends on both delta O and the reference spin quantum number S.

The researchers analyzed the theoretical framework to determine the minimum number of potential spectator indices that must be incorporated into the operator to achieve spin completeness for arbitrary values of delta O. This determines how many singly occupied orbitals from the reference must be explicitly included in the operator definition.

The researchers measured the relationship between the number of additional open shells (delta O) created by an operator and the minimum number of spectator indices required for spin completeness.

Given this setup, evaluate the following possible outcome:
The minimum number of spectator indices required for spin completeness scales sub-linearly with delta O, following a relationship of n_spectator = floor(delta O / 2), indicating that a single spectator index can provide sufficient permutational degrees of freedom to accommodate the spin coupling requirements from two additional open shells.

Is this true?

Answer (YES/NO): YES